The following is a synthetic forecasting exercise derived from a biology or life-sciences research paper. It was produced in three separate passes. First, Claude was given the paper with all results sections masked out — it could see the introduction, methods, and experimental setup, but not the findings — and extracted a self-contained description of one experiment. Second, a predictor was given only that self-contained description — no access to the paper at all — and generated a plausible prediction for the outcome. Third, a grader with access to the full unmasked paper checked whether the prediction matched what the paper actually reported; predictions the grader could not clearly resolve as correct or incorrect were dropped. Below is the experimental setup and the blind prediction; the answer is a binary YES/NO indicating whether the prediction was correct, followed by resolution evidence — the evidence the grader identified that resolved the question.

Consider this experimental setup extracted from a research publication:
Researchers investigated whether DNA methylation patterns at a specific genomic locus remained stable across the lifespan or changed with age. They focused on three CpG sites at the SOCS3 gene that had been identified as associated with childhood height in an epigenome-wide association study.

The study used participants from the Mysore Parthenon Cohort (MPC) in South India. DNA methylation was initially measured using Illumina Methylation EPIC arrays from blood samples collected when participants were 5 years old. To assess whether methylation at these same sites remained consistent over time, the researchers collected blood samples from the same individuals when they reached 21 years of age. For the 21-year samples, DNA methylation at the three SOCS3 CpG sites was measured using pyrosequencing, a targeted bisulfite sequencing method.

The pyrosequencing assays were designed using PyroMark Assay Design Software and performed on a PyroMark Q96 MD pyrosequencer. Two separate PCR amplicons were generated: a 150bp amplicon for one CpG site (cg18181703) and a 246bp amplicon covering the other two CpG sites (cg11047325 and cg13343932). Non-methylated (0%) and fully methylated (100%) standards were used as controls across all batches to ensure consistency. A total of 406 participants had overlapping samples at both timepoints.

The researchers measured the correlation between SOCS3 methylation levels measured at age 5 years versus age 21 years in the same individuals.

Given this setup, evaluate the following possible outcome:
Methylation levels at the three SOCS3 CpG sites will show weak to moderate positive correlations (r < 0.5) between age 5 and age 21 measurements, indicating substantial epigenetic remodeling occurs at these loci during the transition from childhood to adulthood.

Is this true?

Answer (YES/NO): NO